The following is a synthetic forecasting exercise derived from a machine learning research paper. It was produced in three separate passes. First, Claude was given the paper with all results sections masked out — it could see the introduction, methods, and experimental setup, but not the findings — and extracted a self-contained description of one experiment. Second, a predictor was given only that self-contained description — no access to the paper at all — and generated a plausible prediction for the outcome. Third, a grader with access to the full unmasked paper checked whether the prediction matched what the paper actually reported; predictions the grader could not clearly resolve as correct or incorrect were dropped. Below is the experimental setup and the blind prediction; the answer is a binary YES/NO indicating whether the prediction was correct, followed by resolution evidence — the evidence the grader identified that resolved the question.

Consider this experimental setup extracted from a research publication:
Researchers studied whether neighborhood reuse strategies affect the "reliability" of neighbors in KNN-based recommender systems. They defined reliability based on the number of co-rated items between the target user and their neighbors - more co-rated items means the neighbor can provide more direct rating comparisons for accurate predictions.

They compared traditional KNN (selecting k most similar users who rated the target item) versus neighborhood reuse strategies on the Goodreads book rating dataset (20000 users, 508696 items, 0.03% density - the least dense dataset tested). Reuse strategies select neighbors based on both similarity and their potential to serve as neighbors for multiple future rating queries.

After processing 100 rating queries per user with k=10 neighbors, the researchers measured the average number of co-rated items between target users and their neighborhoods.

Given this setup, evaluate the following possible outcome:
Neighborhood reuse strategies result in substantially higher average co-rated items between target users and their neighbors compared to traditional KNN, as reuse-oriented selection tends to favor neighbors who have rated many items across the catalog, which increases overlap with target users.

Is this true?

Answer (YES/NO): YES